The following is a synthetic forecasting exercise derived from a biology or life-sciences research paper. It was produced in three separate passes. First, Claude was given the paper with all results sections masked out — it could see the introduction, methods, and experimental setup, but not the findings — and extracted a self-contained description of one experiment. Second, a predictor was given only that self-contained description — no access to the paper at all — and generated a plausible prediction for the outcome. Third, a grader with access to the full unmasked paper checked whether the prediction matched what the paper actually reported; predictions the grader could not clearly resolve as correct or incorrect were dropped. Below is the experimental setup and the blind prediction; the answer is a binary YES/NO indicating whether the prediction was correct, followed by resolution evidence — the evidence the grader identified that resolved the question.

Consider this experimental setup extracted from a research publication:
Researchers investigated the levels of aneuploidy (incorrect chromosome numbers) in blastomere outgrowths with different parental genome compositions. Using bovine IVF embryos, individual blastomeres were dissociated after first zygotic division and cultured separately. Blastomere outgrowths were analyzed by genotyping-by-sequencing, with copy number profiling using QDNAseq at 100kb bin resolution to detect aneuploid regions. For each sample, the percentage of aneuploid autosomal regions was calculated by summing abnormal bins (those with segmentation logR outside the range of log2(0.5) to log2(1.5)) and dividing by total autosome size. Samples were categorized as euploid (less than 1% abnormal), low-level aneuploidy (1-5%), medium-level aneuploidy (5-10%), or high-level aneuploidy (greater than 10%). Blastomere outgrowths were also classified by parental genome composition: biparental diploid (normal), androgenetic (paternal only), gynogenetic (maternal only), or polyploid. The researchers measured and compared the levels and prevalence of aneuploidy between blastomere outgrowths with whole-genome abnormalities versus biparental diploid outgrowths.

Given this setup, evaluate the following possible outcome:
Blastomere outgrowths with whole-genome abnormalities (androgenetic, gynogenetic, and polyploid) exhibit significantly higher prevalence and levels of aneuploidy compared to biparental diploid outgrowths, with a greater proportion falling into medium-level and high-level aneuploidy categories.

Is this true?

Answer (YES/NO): YES